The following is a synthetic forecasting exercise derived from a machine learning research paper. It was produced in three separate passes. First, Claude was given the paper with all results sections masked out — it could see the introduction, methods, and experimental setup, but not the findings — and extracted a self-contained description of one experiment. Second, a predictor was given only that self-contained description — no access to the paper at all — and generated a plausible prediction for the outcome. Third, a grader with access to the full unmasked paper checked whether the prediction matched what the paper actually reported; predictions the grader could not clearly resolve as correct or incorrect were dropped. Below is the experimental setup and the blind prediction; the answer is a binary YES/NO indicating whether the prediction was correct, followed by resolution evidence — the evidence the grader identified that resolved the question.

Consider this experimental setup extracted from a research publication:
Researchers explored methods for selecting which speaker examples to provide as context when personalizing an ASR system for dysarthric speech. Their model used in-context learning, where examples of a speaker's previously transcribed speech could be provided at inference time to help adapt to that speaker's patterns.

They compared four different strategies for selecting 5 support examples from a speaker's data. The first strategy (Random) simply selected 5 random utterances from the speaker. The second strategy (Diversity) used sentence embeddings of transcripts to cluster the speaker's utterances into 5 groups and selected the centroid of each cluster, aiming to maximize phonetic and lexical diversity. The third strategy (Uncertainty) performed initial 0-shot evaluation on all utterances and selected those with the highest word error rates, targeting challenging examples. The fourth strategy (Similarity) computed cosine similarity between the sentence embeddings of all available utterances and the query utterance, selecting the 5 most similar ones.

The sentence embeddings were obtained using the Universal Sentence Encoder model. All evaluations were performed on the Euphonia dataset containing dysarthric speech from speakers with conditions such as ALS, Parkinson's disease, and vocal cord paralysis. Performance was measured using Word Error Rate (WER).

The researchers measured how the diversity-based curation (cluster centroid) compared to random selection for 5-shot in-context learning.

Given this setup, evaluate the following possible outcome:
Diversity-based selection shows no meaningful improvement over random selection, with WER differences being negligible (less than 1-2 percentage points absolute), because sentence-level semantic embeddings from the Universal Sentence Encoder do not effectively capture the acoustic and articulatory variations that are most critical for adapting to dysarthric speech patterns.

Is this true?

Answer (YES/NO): NO